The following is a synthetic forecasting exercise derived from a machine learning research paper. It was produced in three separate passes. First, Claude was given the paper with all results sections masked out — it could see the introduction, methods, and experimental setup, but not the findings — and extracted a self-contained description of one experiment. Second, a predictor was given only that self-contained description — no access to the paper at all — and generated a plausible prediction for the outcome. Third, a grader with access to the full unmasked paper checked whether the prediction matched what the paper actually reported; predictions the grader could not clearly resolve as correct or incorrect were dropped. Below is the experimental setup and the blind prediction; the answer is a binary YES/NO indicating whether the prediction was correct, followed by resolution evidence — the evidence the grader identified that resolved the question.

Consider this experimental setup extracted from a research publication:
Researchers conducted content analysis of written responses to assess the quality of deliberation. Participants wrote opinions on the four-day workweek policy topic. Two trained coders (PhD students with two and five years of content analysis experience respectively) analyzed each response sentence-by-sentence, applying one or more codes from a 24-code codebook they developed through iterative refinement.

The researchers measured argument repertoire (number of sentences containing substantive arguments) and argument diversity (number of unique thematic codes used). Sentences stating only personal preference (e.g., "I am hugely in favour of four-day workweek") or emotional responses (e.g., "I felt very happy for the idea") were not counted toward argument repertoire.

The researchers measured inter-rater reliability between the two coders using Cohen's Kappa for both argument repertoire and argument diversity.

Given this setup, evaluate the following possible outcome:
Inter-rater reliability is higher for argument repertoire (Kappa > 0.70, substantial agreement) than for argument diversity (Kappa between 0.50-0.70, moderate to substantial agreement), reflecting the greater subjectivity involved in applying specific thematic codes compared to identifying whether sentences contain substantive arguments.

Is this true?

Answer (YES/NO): NO